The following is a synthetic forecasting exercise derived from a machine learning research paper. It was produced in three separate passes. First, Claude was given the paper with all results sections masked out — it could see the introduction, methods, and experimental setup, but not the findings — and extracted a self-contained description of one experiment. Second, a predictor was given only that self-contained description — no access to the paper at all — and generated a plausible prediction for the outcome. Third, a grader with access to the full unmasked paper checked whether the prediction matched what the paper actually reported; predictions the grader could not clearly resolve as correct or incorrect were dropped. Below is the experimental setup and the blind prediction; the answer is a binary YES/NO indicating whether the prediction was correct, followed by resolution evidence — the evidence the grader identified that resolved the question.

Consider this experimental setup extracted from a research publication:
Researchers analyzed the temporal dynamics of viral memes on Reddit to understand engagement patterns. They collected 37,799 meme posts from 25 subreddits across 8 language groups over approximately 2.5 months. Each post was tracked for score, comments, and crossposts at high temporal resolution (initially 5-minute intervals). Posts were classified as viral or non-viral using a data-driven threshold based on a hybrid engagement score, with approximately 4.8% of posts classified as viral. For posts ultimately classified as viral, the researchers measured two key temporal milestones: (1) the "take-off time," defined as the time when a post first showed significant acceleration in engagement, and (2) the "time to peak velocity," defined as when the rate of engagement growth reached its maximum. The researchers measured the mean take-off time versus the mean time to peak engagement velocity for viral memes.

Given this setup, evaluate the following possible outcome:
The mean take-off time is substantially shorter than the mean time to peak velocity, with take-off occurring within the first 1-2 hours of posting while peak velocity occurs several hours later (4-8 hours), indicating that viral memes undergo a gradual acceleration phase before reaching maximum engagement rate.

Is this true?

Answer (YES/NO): NO